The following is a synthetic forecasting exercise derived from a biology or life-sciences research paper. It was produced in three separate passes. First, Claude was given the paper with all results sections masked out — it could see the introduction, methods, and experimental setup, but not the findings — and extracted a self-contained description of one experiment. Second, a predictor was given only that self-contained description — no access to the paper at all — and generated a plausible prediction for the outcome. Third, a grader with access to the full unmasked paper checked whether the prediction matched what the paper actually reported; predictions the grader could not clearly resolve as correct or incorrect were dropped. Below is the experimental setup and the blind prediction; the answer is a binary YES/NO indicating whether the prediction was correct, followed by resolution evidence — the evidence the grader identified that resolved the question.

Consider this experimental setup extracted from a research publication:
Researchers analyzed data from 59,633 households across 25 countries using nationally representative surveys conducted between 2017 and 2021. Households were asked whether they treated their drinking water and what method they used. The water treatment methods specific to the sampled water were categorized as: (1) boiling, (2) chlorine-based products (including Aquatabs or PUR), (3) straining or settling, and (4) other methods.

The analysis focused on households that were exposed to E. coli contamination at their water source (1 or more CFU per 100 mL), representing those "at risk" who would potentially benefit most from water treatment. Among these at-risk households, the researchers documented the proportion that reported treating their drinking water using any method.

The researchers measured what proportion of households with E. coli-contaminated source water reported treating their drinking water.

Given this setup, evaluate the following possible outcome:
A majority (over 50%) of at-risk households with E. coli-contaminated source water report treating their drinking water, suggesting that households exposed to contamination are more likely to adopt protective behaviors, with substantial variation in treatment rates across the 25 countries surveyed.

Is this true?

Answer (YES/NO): NO